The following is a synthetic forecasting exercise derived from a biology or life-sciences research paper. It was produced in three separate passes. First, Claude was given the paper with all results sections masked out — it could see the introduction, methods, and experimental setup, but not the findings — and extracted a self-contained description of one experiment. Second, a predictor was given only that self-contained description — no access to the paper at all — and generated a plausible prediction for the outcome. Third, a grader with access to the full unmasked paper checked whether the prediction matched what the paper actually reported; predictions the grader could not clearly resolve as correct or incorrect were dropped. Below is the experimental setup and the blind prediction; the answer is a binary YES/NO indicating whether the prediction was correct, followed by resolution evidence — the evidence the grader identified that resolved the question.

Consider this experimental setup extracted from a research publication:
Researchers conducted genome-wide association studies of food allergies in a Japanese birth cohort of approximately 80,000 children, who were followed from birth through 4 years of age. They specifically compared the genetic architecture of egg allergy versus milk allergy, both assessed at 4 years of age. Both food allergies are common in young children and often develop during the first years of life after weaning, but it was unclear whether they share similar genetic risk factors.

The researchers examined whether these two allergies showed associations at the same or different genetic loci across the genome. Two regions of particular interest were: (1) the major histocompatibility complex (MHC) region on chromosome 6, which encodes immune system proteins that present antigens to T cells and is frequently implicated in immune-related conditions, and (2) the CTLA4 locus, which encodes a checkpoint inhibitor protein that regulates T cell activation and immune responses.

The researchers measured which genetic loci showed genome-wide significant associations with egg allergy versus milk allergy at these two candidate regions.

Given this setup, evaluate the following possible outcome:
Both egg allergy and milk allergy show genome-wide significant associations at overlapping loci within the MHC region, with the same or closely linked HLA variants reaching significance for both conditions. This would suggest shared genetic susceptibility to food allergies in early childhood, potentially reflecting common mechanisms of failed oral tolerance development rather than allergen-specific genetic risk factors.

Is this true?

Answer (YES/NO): NO